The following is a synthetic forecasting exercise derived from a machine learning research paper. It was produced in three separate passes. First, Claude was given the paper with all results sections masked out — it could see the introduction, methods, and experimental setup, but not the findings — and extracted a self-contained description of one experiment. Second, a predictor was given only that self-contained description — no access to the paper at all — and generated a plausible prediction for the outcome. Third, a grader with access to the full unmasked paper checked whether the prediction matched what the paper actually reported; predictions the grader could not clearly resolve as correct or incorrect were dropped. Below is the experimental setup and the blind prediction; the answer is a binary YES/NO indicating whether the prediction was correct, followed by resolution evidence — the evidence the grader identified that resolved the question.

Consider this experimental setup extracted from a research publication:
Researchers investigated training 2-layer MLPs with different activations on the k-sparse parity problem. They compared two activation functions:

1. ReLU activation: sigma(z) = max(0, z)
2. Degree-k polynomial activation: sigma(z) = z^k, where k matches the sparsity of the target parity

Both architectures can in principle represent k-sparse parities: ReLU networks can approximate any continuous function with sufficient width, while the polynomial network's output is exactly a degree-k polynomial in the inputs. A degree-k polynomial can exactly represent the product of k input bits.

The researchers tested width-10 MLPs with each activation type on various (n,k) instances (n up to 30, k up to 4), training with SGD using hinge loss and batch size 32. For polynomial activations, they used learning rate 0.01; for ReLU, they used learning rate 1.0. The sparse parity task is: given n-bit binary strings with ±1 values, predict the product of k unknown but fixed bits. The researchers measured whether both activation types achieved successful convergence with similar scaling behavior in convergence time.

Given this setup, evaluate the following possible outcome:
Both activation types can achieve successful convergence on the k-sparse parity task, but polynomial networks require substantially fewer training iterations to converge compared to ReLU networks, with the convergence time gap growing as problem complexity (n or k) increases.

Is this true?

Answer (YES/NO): NO